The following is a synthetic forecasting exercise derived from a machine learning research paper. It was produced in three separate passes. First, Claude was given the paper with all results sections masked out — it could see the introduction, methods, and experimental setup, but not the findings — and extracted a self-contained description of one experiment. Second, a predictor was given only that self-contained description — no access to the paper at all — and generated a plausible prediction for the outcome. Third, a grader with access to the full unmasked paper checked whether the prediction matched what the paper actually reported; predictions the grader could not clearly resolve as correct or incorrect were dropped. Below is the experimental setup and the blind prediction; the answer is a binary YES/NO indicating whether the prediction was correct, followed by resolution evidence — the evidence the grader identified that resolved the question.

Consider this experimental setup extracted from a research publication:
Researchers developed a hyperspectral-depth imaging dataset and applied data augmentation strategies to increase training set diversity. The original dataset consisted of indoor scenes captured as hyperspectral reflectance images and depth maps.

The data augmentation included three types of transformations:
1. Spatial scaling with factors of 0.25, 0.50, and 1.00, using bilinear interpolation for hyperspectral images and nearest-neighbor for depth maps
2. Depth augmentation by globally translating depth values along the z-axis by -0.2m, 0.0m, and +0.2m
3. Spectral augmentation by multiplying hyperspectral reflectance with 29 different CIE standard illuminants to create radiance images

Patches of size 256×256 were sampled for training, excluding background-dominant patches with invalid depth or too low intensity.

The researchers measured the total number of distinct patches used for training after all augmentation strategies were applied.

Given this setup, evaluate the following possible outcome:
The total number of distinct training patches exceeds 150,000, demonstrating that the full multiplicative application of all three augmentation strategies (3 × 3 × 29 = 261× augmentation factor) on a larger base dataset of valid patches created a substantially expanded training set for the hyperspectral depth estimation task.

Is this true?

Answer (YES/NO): NO